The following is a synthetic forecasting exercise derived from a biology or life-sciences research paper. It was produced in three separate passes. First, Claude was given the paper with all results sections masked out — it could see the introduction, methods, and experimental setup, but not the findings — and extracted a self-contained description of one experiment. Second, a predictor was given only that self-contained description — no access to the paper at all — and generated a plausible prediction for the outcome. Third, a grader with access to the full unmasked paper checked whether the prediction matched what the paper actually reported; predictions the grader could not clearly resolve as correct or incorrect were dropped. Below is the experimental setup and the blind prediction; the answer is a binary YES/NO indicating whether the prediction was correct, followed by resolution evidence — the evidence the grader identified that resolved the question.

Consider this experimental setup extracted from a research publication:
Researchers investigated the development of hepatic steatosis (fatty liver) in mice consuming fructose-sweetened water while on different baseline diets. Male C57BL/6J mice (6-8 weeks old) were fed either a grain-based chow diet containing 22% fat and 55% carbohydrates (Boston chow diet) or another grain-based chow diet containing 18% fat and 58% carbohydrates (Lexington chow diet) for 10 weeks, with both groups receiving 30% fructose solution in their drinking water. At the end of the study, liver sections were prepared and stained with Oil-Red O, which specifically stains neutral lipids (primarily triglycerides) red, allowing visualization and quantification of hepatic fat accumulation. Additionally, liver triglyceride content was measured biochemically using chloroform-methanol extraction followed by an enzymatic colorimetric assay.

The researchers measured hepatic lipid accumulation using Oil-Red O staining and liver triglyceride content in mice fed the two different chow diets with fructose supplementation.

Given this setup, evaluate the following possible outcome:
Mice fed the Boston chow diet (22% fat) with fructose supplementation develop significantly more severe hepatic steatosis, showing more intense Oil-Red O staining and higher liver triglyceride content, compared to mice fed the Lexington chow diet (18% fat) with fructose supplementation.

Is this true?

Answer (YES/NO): YES